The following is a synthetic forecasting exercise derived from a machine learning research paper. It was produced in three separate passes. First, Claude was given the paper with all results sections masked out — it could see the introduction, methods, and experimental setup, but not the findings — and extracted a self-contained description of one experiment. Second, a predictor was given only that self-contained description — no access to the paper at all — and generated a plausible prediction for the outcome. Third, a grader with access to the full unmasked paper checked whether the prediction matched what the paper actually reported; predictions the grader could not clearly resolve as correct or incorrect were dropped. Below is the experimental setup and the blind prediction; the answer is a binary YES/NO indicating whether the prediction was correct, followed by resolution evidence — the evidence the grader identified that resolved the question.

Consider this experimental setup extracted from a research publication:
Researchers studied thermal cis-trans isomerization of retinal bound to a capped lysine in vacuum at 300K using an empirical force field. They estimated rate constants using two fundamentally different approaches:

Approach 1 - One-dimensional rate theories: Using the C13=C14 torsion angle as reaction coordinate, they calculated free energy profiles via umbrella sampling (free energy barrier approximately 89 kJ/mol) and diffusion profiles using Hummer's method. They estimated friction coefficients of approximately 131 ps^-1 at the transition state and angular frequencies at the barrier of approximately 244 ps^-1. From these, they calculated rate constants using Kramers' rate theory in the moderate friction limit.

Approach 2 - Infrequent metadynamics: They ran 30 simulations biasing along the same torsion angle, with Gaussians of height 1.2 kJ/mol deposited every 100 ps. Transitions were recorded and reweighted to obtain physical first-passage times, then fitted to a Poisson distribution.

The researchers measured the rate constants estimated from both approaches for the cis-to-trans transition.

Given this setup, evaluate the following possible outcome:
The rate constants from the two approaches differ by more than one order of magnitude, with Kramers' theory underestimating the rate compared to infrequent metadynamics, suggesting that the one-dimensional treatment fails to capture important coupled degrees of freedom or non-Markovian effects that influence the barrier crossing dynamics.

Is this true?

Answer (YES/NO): NO